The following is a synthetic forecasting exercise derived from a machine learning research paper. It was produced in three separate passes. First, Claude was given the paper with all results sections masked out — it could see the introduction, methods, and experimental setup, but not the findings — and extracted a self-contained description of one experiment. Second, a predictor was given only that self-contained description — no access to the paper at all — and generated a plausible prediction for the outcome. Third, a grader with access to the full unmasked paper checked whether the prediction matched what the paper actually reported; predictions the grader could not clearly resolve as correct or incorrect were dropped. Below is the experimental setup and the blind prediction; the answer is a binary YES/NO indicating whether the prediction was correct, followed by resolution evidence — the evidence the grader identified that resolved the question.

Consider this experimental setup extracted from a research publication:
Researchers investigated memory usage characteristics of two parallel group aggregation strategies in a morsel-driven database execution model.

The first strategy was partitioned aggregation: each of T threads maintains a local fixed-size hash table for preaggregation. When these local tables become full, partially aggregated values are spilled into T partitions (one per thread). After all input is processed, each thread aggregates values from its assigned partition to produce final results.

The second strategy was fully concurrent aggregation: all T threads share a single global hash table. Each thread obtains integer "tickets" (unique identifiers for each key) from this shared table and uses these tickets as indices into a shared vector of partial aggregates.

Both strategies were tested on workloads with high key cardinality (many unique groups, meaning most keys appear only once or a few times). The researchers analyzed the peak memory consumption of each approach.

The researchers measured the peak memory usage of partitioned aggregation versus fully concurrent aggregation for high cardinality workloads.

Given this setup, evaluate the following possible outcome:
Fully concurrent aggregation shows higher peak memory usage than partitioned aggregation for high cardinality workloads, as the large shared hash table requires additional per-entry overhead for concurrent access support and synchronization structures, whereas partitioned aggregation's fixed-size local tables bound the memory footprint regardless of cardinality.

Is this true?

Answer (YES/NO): NO